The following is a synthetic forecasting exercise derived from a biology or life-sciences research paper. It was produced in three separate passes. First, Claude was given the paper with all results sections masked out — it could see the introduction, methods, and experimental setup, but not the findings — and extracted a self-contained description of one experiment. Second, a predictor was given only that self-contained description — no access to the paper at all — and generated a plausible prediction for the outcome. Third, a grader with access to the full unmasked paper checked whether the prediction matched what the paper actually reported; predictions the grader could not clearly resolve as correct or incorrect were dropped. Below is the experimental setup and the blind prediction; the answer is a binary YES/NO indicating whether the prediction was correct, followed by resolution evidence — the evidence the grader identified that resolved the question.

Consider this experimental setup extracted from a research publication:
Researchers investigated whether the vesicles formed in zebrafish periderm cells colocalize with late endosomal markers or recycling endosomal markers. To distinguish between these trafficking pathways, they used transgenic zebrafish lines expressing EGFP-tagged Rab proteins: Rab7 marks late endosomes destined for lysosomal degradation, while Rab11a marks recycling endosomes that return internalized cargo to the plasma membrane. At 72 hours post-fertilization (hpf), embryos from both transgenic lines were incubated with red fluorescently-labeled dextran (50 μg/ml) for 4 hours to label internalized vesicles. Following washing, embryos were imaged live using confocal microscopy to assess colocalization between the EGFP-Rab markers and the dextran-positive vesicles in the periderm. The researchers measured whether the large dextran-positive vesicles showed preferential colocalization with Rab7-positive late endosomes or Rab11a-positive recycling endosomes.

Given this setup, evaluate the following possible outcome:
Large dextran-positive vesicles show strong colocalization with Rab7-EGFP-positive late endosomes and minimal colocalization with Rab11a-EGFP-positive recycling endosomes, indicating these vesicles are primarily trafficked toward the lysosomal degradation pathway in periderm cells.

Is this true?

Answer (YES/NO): YES